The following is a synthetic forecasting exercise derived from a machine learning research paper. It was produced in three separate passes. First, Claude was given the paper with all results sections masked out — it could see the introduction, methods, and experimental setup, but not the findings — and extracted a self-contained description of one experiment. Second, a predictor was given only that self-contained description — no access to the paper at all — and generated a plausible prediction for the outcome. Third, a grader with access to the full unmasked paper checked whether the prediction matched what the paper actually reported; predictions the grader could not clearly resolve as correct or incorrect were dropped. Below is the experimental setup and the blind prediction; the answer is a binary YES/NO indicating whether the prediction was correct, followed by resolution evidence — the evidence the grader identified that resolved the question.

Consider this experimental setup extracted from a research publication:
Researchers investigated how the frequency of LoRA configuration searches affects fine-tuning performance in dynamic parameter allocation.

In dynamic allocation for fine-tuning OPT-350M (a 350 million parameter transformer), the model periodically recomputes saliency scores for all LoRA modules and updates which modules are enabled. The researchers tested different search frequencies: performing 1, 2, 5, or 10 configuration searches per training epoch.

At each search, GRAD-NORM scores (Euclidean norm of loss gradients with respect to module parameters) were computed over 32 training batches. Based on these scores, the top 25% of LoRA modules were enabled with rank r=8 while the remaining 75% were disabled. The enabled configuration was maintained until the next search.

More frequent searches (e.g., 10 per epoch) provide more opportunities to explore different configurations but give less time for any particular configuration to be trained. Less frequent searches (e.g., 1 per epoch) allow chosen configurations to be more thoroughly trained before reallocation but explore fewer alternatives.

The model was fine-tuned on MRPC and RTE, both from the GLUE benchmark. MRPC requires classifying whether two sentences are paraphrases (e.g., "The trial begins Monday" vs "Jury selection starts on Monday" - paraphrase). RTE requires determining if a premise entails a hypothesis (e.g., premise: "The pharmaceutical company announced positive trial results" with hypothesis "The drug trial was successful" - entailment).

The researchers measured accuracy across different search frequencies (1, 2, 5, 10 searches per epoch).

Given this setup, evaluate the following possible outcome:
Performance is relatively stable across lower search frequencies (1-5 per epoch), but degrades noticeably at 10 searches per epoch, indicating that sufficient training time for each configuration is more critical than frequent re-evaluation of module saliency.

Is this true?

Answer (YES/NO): NO